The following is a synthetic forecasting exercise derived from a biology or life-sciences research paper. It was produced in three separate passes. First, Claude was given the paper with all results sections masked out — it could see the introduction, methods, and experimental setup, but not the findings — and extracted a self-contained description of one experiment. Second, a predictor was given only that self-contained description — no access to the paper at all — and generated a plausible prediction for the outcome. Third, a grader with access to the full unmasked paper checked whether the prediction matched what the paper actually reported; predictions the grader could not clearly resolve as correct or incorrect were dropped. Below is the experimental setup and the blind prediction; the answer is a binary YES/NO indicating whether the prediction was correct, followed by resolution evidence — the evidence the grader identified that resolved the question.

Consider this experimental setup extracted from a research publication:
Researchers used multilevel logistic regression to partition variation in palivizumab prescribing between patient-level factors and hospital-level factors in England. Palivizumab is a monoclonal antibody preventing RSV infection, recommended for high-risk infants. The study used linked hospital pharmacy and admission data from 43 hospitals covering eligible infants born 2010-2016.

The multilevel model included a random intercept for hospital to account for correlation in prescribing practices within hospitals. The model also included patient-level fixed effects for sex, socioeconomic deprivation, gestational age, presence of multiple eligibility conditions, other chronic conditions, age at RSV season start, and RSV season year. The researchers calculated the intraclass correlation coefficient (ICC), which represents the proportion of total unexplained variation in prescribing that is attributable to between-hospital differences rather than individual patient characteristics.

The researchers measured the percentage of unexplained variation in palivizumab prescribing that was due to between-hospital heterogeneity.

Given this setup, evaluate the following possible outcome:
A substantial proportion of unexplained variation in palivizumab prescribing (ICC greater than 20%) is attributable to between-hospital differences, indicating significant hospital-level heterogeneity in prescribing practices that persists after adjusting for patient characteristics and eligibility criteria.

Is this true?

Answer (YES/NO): NO